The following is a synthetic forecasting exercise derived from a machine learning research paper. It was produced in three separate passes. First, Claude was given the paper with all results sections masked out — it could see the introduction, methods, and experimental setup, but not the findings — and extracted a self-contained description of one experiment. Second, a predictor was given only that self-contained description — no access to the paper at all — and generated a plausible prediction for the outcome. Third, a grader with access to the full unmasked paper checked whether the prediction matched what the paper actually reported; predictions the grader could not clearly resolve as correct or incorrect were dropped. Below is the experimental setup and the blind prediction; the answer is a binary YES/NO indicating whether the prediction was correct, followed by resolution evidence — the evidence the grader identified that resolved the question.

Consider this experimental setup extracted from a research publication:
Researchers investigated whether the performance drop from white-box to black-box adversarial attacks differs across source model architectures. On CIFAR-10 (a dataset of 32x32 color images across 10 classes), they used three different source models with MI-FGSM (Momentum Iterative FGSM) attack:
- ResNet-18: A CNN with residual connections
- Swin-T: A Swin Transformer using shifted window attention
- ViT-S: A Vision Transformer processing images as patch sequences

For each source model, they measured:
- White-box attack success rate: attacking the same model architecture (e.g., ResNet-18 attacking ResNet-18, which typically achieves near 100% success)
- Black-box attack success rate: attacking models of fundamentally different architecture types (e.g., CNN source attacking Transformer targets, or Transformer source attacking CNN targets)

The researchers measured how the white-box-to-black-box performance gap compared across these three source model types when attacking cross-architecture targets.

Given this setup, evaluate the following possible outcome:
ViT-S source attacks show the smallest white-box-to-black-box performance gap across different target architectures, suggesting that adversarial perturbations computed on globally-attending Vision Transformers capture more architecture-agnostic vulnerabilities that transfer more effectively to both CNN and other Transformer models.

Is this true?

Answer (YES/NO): NO